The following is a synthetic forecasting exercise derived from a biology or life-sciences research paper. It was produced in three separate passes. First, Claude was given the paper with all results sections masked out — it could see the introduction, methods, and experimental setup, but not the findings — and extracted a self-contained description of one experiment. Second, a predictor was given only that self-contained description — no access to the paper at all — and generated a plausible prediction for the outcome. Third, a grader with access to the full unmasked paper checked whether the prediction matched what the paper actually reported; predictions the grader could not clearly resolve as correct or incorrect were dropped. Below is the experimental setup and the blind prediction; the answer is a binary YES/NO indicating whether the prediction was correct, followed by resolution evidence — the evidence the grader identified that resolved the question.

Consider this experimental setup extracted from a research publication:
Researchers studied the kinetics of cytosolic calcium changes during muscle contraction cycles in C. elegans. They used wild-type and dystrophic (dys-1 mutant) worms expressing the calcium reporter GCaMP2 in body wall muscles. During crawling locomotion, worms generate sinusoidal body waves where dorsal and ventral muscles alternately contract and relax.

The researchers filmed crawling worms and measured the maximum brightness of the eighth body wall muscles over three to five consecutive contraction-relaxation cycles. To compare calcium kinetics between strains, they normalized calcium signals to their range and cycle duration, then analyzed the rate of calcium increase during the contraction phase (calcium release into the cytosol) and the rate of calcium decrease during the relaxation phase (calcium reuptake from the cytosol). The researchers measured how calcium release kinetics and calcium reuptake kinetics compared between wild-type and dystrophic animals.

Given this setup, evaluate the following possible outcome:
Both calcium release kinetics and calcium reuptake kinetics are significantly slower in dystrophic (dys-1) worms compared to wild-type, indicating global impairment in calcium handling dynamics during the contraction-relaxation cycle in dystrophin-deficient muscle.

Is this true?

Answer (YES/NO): NO